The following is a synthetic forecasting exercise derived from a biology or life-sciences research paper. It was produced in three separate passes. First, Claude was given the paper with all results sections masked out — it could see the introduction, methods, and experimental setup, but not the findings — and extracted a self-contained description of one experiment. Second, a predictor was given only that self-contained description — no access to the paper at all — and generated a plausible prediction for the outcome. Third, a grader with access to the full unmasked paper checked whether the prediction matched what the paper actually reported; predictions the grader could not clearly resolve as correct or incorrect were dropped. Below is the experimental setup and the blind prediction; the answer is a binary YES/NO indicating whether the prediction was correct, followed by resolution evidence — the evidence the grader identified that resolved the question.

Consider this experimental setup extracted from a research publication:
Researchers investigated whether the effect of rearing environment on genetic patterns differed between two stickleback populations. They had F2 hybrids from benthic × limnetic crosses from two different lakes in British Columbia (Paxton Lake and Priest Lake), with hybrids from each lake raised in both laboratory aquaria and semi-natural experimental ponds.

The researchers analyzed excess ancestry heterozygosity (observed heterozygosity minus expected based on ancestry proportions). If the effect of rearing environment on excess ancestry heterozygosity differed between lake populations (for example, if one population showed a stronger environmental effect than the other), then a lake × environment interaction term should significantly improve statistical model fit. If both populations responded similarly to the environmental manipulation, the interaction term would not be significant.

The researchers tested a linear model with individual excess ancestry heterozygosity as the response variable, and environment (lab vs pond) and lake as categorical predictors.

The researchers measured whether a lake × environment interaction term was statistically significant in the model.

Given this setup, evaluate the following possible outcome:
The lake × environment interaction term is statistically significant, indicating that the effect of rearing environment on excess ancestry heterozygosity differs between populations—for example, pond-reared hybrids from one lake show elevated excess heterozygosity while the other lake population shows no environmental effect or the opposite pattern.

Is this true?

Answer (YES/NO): NO